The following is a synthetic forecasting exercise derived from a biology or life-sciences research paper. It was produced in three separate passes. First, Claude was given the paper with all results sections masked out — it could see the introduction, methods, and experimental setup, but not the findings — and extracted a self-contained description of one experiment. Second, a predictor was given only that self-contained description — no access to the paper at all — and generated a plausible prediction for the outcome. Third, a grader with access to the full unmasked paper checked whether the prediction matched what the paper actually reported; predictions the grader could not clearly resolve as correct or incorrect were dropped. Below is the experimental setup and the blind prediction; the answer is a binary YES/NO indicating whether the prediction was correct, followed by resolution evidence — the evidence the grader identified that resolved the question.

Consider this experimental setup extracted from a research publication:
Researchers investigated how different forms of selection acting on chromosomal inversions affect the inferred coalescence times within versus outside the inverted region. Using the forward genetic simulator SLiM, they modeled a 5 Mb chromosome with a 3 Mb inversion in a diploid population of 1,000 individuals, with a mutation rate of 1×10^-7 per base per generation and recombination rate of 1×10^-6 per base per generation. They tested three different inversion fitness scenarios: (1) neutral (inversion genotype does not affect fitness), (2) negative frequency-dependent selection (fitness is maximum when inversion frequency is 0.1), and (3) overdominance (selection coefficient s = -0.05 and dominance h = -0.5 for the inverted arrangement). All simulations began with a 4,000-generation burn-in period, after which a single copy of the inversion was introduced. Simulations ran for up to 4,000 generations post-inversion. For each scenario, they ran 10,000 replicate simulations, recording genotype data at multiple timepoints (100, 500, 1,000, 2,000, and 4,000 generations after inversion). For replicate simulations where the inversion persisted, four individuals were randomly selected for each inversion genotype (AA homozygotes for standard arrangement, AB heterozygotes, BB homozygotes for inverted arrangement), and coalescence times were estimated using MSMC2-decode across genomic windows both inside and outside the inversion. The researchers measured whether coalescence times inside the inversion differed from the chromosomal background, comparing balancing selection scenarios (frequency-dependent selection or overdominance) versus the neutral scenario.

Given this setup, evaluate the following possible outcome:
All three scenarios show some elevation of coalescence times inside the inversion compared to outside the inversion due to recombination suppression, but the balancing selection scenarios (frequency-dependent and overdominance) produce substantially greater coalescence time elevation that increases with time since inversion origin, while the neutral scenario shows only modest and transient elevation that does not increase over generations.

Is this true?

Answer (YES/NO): NO